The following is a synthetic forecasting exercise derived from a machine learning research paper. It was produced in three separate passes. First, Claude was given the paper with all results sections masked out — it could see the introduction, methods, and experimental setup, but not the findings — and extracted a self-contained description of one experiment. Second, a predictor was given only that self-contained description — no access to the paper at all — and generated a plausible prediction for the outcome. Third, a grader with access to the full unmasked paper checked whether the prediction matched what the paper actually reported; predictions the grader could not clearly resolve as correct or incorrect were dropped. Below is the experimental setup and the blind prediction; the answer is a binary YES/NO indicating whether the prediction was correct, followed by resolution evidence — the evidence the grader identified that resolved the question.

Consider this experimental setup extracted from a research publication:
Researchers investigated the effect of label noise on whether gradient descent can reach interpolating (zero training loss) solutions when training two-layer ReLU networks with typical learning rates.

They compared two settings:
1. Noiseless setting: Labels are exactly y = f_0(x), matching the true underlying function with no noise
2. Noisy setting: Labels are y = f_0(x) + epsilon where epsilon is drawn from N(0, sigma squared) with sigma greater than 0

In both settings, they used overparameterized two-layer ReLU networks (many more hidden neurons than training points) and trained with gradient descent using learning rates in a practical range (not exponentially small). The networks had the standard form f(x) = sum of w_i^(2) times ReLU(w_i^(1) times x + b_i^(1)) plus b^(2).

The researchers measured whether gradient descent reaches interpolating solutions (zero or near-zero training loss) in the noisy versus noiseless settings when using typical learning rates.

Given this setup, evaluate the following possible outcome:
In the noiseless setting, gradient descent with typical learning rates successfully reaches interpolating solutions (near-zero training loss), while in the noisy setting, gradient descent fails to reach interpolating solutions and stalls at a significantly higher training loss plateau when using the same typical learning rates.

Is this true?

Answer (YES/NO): YES